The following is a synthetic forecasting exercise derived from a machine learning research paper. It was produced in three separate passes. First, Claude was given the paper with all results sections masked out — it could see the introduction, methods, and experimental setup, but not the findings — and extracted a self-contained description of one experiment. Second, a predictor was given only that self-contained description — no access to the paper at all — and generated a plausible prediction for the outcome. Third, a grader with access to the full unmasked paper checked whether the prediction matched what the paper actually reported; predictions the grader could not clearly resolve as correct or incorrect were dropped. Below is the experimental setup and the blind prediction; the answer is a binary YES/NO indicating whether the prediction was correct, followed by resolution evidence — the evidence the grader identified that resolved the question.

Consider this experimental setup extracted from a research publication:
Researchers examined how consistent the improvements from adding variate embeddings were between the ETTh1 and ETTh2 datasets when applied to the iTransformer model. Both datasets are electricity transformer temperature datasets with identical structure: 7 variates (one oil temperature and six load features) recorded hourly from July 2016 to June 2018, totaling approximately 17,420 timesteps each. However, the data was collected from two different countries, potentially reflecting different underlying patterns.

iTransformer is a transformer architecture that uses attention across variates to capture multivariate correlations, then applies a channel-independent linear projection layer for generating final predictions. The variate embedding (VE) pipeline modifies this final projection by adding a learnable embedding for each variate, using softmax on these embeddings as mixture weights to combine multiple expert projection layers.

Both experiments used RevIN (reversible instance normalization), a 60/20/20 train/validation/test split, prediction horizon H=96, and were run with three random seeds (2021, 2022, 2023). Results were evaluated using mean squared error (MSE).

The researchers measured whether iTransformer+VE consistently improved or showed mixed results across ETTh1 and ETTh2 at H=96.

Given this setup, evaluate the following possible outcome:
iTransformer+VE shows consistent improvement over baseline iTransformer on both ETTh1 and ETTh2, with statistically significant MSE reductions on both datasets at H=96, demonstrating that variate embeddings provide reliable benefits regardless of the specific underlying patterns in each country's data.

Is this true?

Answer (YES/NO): NO